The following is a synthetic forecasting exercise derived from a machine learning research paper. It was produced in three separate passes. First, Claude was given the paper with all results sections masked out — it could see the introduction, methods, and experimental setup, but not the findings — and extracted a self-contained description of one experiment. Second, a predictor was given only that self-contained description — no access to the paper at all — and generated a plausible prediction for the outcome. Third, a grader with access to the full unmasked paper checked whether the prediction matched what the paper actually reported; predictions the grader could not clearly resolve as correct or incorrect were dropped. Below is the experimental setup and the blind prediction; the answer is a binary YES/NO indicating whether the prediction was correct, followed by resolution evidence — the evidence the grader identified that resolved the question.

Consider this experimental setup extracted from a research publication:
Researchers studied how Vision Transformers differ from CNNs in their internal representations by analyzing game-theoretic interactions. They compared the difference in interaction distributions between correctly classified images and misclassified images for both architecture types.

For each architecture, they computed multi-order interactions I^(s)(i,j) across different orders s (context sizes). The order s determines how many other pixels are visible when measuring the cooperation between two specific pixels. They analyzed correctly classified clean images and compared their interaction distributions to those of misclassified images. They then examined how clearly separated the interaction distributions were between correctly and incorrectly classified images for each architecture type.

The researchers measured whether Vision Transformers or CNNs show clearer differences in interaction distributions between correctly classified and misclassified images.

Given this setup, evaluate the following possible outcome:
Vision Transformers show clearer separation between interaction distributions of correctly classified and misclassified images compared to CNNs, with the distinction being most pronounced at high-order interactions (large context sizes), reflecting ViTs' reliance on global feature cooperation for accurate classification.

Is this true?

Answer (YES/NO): NO